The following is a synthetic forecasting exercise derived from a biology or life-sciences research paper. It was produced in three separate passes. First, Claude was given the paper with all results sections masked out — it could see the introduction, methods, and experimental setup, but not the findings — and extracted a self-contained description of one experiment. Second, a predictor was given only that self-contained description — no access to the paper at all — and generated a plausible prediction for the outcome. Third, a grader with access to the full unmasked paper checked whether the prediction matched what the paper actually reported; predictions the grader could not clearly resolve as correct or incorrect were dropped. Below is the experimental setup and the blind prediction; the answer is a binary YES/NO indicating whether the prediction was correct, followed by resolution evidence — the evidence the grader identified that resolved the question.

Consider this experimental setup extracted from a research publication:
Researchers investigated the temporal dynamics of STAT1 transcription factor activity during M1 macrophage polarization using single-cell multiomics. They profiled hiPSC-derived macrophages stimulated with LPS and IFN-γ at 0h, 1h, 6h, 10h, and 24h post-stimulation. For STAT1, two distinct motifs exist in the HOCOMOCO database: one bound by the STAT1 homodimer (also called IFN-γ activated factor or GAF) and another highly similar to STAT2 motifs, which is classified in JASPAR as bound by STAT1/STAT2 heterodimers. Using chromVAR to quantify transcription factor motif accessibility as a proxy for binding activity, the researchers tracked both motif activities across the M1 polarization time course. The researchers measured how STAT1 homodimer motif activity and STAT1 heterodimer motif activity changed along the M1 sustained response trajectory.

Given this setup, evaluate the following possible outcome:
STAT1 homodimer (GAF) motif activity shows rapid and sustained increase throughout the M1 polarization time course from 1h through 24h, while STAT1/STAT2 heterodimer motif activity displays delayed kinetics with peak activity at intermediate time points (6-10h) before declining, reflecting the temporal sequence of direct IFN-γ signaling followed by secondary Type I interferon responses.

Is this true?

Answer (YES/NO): NO